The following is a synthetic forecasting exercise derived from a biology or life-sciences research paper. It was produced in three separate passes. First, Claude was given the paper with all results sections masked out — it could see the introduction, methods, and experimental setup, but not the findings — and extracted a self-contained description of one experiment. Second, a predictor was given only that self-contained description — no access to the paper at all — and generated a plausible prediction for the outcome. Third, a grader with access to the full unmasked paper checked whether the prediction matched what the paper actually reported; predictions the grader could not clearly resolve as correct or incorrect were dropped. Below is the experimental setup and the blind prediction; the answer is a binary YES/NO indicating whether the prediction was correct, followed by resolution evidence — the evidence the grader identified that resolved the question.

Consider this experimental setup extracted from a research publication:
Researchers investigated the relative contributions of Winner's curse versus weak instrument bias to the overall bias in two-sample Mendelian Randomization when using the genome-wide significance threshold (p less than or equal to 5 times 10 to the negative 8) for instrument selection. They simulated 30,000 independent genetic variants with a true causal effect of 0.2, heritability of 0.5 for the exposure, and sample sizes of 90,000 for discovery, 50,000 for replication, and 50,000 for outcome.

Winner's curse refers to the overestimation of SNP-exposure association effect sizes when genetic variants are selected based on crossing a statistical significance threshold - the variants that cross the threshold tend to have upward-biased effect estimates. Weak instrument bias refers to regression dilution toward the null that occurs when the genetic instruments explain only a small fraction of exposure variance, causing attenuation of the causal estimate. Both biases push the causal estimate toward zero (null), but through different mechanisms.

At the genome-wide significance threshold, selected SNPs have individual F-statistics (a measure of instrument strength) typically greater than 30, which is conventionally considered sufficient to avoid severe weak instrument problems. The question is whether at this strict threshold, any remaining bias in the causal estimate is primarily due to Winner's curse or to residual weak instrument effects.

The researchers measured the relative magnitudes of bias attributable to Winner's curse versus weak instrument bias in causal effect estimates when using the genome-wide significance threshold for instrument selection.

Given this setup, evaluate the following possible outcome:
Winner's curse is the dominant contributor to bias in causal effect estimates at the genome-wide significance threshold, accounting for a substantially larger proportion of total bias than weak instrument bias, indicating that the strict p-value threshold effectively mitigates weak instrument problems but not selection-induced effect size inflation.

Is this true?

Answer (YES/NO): YES